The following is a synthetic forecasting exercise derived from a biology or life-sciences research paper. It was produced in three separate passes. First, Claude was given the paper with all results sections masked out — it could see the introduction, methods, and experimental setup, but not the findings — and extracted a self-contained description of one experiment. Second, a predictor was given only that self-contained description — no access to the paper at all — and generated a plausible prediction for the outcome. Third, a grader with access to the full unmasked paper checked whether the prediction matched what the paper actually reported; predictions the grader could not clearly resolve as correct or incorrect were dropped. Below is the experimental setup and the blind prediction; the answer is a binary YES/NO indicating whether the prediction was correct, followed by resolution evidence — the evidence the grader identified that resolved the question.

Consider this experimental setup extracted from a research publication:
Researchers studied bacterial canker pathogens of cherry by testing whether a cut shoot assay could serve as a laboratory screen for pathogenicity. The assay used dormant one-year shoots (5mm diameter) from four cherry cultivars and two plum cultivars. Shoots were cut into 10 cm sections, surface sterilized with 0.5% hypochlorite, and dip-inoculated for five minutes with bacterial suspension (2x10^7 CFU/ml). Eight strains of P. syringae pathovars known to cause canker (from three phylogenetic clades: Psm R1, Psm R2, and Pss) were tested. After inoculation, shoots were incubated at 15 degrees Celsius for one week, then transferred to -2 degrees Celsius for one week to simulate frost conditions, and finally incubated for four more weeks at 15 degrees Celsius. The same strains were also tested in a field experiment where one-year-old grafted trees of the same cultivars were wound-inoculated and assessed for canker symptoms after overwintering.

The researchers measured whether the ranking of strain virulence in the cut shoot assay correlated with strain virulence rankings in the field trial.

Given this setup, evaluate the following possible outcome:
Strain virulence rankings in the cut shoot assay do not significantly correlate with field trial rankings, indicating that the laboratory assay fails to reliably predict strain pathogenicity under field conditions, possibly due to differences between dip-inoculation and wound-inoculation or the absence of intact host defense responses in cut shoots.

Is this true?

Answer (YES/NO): NO